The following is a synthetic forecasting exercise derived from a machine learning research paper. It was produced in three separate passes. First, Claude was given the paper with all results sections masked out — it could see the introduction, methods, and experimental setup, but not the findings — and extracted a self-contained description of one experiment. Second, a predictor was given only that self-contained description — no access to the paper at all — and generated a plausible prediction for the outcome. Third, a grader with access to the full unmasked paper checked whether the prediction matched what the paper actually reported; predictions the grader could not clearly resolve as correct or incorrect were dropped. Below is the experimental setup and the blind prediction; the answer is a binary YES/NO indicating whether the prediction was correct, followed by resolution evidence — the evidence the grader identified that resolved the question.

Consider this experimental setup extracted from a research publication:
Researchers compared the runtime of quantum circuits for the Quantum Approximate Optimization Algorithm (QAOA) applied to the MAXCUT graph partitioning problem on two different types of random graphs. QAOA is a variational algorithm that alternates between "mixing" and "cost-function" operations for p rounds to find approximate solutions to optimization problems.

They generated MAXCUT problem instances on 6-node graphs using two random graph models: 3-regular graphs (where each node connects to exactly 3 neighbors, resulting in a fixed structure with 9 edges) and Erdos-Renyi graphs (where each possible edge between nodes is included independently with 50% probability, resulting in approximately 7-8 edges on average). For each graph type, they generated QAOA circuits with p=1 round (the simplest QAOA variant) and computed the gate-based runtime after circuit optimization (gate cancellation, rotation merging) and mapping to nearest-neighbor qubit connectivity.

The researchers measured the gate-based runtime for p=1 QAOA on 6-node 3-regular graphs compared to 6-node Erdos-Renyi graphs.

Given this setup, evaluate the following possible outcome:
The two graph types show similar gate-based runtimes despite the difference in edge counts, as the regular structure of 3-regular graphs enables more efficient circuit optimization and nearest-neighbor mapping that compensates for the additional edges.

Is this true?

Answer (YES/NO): NO